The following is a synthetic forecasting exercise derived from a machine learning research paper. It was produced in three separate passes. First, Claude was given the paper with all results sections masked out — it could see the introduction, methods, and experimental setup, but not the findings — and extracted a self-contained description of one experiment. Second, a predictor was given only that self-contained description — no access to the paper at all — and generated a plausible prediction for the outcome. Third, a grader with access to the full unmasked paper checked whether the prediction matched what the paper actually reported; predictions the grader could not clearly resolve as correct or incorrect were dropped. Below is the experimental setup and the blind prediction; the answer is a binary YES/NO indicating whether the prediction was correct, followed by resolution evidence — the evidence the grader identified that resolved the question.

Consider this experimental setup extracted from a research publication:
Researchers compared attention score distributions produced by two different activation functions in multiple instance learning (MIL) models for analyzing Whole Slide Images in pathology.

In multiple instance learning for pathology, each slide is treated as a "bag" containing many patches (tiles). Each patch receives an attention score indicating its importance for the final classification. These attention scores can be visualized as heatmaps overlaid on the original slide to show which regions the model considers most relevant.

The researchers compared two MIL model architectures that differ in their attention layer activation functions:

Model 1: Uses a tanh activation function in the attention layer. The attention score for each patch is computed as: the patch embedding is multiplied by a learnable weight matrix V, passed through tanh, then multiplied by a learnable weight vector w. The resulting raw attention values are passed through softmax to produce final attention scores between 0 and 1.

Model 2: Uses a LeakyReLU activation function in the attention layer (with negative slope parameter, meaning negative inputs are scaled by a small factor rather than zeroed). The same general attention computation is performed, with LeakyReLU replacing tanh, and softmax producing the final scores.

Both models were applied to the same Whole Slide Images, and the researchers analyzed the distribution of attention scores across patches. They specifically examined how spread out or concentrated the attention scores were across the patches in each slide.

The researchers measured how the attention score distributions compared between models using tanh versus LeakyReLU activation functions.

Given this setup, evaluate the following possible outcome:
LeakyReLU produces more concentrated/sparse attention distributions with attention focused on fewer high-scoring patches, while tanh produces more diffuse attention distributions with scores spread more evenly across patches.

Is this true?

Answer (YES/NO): YES